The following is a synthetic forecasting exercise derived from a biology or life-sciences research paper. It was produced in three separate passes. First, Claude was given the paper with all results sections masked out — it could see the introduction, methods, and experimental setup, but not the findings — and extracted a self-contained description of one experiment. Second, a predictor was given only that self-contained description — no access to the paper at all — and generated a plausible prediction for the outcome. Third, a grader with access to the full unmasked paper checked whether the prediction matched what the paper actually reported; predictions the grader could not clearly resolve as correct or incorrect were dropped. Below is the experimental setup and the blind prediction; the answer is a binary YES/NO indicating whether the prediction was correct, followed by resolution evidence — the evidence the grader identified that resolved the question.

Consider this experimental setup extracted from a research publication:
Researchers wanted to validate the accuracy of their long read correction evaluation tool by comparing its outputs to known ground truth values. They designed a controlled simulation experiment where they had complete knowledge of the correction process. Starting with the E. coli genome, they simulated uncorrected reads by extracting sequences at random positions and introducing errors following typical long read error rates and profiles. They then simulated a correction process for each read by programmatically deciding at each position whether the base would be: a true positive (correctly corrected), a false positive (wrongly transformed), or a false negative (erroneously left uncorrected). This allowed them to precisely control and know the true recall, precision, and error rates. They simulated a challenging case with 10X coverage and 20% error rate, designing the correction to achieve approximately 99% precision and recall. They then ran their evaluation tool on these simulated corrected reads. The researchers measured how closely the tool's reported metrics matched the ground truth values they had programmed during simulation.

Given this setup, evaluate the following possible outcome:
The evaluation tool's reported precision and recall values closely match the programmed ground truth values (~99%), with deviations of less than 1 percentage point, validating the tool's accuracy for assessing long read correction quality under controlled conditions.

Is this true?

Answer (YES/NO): YES